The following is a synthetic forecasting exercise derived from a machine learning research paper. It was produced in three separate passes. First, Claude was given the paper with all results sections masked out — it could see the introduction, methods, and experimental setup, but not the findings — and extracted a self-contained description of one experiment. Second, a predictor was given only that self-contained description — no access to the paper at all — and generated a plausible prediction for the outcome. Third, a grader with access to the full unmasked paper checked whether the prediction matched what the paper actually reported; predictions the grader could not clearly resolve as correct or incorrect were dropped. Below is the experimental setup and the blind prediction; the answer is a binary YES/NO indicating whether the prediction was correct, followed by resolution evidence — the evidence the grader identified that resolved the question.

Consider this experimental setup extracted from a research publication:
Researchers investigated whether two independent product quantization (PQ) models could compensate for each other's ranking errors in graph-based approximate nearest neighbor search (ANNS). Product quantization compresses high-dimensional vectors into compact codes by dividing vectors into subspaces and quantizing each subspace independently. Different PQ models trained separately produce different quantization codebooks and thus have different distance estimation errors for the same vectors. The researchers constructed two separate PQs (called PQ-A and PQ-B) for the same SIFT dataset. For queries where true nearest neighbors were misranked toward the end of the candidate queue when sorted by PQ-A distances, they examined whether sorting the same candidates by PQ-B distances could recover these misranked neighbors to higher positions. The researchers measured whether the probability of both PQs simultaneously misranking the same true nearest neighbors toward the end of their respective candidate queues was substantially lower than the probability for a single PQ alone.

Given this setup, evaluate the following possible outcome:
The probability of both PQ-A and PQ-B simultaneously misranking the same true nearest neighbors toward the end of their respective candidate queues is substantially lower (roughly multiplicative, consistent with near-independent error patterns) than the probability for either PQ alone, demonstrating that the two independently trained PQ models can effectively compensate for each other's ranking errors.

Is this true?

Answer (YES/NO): YES